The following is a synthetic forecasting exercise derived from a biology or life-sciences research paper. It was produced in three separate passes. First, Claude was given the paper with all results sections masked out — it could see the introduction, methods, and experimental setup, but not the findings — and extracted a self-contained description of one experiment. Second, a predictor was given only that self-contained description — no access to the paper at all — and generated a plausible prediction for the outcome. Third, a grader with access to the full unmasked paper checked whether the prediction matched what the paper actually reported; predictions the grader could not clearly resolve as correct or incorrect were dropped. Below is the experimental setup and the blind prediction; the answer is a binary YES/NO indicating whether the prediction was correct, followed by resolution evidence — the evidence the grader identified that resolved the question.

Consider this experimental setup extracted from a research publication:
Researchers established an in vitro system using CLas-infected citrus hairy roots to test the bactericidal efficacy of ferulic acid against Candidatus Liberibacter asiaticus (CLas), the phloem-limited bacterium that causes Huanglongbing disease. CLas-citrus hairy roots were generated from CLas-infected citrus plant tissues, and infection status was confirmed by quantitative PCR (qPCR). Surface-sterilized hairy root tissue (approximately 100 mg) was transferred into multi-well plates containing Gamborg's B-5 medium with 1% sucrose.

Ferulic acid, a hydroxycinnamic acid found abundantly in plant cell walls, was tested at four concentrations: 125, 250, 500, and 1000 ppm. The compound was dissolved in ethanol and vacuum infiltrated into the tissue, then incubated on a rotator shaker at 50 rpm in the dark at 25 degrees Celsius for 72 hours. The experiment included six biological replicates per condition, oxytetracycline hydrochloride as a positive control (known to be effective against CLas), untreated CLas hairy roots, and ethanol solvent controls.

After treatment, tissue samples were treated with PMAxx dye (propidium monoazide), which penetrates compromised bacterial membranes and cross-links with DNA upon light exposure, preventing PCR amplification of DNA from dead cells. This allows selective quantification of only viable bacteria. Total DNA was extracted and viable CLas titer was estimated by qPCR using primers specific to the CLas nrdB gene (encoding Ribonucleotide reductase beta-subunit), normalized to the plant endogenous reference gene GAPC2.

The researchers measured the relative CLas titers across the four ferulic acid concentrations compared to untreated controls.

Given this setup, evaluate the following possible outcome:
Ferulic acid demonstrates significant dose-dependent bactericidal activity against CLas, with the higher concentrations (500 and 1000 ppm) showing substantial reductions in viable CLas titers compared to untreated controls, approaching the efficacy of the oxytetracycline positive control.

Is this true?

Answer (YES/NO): NO